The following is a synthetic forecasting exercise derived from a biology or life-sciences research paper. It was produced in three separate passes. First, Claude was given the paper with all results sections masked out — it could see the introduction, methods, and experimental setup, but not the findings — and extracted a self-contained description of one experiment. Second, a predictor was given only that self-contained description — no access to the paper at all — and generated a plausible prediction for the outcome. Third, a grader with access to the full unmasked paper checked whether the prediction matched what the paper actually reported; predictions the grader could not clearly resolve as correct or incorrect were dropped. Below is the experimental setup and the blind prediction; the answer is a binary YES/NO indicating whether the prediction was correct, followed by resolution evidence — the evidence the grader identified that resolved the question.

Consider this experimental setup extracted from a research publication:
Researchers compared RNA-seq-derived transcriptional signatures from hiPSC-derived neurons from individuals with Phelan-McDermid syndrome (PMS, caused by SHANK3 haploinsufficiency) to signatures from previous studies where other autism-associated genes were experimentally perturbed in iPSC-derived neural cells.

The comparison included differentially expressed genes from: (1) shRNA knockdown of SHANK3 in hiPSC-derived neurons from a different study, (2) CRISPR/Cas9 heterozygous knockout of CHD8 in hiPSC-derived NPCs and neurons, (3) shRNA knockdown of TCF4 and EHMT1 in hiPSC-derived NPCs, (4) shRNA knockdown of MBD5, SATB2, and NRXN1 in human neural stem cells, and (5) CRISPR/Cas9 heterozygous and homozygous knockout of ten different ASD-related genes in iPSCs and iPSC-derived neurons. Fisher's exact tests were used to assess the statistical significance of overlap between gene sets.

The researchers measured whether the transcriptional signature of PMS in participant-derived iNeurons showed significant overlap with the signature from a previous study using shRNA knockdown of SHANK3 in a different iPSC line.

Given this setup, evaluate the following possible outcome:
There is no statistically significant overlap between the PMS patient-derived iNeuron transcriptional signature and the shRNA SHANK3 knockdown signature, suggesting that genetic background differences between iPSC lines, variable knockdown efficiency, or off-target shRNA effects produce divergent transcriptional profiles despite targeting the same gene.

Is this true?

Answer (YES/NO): NO